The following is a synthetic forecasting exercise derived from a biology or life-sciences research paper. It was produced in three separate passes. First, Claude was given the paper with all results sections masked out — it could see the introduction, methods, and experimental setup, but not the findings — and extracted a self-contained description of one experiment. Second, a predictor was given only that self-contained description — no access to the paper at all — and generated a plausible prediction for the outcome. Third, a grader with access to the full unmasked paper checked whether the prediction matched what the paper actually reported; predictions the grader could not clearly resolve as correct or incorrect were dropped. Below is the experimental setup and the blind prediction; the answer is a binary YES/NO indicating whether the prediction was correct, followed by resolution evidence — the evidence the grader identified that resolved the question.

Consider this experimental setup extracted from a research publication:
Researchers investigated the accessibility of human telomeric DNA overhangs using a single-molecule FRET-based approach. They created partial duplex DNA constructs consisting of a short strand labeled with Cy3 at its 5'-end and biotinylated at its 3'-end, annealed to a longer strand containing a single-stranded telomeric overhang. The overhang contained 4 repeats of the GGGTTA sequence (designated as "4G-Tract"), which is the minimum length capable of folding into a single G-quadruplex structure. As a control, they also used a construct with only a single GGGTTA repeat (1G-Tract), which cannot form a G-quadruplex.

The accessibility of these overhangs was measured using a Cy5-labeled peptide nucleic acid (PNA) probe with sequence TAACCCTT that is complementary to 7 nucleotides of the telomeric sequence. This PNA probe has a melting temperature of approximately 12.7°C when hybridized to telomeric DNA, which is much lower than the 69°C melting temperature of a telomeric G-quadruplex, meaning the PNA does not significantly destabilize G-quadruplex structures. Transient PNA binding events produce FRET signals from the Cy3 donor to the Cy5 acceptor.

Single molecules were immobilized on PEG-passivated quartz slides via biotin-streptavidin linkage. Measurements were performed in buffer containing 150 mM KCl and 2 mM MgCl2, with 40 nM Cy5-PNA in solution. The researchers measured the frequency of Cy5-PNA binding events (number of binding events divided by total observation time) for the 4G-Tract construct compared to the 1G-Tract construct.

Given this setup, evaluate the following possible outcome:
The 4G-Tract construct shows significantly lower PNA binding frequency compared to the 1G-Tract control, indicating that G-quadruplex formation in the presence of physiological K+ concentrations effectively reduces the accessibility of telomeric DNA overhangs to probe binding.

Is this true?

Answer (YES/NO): YES